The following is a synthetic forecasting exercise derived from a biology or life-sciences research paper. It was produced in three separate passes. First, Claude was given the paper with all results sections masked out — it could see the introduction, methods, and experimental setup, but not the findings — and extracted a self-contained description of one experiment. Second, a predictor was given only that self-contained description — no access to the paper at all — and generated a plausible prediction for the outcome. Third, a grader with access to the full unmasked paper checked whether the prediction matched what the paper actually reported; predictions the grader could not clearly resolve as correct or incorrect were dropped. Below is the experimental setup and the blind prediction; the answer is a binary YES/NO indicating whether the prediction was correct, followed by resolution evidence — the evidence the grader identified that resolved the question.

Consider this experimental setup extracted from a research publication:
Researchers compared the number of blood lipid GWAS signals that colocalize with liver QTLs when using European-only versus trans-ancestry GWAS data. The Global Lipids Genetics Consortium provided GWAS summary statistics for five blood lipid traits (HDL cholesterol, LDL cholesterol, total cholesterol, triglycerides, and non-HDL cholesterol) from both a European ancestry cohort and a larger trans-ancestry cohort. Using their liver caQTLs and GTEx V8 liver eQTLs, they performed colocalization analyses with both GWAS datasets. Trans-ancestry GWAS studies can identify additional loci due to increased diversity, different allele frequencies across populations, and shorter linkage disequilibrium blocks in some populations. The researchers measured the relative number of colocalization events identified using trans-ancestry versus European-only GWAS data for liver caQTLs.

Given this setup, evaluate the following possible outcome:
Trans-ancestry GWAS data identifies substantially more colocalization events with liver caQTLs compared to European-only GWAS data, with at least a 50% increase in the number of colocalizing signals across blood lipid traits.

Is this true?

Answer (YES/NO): NO